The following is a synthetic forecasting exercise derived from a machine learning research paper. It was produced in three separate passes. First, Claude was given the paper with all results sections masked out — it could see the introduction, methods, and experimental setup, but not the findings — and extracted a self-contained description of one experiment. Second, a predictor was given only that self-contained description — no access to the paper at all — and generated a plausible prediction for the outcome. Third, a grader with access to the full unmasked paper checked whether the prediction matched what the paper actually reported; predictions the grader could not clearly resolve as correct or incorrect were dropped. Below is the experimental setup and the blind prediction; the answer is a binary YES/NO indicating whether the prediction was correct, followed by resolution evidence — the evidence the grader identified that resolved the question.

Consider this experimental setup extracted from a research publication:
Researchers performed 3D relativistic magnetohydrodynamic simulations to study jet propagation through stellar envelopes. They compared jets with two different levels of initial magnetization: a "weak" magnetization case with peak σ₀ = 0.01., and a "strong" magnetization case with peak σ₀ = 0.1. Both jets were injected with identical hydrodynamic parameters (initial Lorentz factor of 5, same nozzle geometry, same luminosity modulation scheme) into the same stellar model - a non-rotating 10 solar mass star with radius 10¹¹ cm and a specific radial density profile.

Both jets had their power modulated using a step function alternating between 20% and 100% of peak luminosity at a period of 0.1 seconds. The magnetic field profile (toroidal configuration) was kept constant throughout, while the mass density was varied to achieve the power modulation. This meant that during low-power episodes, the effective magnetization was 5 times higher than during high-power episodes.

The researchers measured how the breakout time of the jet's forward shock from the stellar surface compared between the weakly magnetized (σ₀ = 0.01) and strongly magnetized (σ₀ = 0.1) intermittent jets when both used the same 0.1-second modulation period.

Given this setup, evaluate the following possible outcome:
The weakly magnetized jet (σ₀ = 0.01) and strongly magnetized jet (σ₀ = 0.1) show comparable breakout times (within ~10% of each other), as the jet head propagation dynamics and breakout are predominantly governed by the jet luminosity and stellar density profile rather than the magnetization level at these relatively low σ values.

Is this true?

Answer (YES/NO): NO